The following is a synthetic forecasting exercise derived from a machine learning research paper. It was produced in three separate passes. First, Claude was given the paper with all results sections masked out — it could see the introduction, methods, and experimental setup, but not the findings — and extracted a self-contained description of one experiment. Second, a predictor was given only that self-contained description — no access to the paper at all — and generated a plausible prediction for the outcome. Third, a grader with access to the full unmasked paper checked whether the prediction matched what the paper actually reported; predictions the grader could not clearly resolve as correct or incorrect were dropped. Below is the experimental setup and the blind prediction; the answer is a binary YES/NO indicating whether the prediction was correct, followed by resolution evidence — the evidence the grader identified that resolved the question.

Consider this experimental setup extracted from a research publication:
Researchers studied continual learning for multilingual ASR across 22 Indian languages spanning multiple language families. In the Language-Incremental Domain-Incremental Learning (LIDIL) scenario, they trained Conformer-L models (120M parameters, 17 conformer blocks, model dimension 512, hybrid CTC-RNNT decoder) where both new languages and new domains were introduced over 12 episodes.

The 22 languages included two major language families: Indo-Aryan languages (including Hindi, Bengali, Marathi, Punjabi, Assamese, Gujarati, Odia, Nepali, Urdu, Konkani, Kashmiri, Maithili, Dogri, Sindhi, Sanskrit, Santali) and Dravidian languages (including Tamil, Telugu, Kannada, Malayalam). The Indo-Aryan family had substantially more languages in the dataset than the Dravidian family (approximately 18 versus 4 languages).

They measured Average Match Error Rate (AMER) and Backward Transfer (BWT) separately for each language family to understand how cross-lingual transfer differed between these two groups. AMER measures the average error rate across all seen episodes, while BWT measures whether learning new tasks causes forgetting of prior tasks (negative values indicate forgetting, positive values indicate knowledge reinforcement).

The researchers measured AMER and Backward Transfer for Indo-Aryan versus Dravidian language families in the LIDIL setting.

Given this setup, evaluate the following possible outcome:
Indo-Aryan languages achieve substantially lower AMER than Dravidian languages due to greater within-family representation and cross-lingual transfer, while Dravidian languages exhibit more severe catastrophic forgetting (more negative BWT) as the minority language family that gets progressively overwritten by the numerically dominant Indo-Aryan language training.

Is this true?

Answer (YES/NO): NO